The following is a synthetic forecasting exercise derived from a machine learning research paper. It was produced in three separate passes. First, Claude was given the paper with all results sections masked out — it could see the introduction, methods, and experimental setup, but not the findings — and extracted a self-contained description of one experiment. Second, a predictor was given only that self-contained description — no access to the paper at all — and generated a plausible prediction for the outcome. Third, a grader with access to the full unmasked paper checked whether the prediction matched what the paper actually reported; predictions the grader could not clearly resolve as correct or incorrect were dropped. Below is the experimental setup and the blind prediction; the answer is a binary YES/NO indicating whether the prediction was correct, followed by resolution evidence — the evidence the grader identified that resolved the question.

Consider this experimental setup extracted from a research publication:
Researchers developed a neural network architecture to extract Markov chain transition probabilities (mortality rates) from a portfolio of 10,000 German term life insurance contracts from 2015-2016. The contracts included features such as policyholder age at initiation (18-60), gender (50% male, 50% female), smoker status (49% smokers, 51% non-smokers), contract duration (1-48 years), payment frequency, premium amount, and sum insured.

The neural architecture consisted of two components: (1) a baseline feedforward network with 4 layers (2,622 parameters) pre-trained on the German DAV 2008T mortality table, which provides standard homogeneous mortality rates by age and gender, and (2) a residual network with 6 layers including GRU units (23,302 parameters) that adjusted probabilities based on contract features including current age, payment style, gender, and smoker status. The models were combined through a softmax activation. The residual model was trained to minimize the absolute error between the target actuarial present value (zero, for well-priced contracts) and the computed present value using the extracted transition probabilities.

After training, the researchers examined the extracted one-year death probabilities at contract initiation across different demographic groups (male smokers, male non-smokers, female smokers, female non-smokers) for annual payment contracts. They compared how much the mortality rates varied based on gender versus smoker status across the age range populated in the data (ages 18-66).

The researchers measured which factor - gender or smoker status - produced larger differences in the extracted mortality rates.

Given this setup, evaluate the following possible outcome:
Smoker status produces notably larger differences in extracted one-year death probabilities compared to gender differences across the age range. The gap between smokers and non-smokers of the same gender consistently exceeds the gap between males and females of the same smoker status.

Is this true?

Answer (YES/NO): YES